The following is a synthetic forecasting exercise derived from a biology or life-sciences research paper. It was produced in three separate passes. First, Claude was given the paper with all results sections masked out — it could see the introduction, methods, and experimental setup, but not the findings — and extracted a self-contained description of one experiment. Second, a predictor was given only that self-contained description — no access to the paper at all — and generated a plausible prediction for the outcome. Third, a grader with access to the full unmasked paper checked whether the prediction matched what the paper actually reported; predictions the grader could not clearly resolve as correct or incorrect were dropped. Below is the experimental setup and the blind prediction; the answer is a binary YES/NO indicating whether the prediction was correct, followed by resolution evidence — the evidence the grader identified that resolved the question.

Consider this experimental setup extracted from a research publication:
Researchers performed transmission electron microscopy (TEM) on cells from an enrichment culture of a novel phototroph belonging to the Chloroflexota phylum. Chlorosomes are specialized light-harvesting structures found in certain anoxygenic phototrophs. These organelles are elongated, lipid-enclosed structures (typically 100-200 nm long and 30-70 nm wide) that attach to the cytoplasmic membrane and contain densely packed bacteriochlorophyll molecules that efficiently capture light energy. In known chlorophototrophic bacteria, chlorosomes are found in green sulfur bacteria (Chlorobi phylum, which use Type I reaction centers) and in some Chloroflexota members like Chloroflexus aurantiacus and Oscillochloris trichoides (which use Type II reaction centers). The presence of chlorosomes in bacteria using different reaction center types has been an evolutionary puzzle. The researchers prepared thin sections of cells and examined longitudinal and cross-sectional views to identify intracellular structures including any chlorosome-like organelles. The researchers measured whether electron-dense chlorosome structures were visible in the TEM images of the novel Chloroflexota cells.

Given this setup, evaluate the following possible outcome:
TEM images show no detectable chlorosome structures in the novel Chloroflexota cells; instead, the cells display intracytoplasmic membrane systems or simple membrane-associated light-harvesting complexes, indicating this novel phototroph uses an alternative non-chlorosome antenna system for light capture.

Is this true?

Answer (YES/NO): NO